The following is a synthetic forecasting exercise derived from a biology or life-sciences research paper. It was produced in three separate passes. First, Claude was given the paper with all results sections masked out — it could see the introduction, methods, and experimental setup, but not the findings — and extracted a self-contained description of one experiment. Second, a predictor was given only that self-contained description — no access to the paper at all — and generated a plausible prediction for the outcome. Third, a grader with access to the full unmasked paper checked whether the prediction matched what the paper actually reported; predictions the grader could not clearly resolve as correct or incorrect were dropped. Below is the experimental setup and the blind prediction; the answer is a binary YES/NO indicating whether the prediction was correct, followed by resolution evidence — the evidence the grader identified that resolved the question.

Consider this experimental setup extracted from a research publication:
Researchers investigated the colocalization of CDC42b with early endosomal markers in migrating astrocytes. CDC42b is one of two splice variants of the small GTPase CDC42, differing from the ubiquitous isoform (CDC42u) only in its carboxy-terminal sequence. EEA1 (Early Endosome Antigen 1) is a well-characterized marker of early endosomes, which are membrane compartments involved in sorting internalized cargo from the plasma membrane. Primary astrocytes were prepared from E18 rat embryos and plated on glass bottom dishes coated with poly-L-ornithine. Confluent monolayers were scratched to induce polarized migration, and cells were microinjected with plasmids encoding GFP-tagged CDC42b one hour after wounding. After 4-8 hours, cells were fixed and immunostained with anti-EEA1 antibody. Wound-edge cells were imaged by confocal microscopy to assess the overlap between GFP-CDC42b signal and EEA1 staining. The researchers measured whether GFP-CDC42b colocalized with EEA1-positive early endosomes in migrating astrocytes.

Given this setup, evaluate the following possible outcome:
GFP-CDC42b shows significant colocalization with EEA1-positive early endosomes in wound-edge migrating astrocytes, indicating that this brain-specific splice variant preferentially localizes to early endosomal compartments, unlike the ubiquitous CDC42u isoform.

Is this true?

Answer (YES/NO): YES